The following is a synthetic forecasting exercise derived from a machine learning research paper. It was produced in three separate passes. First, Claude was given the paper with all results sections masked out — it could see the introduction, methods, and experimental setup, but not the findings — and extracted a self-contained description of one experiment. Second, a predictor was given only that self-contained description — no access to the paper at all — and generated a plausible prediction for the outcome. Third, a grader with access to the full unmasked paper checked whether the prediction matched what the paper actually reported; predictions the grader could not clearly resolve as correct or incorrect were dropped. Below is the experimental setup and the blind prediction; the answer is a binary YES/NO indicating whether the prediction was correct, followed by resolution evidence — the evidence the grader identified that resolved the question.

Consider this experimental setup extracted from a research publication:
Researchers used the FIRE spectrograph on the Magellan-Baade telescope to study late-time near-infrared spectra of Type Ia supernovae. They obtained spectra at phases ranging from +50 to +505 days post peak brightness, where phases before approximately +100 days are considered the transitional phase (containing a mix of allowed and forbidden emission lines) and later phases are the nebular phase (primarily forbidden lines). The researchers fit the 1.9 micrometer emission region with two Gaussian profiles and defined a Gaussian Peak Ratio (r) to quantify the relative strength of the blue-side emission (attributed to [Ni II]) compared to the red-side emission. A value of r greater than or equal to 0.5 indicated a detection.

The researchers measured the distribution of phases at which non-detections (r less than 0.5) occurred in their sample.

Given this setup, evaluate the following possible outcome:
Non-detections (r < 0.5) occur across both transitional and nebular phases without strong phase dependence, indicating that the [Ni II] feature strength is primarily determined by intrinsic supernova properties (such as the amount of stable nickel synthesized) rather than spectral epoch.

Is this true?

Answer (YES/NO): NO